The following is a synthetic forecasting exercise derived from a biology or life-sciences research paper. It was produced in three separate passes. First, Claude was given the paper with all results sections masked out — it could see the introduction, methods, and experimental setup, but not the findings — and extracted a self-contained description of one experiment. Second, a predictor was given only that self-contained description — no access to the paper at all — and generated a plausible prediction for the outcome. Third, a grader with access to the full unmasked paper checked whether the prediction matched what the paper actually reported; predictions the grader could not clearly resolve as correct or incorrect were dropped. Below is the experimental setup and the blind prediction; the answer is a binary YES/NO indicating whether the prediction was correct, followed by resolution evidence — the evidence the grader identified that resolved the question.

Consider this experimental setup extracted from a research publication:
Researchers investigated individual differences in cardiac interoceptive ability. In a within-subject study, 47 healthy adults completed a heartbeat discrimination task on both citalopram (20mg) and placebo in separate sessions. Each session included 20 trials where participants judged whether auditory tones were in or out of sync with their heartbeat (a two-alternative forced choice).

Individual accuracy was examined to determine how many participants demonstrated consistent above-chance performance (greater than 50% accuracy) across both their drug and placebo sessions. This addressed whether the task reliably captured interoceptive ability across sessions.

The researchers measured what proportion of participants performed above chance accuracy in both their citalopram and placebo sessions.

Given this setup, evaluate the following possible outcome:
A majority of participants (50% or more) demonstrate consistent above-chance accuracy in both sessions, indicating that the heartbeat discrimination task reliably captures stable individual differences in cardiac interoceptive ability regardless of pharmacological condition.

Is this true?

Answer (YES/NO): NO